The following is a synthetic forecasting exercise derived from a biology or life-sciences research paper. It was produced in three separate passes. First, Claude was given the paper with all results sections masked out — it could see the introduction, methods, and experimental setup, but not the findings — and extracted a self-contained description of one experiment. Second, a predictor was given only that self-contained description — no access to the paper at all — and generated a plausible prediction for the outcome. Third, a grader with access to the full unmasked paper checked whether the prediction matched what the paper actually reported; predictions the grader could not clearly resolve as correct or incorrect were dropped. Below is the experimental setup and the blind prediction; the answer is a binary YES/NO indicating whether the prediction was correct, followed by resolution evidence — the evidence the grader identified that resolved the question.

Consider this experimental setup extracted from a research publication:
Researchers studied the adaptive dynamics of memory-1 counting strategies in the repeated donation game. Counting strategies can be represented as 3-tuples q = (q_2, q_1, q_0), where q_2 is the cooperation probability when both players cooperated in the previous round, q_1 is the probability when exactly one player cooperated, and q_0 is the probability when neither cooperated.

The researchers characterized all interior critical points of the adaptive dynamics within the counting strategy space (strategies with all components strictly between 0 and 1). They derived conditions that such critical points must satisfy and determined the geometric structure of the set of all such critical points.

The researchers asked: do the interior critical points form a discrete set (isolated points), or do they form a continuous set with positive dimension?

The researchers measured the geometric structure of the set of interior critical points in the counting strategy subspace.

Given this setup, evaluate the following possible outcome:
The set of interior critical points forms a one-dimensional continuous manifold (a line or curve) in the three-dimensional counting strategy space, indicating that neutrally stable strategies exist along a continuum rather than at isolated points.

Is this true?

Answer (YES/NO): YES